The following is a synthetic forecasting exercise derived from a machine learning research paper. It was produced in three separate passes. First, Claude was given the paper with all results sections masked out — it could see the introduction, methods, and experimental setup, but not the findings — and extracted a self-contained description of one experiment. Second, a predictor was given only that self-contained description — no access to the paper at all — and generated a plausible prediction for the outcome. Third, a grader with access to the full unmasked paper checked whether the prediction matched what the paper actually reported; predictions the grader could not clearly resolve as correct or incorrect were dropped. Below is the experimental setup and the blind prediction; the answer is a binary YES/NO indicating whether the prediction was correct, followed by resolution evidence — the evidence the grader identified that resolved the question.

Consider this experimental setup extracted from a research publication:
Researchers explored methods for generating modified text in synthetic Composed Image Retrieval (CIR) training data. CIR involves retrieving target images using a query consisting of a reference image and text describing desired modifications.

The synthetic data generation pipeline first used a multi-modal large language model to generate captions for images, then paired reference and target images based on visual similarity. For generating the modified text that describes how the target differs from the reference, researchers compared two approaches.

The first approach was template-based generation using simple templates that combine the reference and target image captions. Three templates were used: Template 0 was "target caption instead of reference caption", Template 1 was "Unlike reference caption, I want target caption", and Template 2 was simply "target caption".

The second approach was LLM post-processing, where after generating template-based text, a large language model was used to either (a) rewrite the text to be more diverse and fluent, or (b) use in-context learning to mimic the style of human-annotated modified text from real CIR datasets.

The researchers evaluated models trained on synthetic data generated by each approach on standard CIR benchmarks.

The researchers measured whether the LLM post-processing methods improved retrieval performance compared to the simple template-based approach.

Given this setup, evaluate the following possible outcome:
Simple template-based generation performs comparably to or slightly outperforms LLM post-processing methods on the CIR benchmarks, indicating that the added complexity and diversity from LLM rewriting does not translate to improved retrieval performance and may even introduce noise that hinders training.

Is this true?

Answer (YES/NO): YES